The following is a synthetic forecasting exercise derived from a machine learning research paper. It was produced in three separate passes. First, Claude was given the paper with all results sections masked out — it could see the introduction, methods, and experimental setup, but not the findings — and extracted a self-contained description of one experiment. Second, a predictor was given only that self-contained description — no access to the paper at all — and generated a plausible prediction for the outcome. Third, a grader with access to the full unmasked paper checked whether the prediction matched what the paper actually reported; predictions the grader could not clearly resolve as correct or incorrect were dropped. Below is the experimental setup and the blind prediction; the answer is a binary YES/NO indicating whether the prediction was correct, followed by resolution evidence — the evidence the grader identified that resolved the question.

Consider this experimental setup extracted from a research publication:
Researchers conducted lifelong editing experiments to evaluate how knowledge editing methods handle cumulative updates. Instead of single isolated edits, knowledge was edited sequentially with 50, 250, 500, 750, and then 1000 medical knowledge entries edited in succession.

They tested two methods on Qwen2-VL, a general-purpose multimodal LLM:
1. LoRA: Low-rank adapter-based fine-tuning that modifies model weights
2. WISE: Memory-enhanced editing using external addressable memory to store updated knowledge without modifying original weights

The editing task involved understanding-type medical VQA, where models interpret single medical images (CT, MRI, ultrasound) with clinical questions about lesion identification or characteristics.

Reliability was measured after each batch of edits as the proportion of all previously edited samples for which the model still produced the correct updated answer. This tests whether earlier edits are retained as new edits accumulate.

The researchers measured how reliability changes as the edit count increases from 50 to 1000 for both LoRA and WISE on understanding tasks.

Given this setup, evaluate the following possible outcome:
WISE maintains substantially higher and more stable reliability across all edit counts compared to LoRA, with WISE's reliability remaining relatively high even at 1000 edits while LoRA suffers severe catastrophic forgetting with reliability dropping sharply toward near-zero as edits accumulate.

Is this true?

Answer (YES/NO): NO